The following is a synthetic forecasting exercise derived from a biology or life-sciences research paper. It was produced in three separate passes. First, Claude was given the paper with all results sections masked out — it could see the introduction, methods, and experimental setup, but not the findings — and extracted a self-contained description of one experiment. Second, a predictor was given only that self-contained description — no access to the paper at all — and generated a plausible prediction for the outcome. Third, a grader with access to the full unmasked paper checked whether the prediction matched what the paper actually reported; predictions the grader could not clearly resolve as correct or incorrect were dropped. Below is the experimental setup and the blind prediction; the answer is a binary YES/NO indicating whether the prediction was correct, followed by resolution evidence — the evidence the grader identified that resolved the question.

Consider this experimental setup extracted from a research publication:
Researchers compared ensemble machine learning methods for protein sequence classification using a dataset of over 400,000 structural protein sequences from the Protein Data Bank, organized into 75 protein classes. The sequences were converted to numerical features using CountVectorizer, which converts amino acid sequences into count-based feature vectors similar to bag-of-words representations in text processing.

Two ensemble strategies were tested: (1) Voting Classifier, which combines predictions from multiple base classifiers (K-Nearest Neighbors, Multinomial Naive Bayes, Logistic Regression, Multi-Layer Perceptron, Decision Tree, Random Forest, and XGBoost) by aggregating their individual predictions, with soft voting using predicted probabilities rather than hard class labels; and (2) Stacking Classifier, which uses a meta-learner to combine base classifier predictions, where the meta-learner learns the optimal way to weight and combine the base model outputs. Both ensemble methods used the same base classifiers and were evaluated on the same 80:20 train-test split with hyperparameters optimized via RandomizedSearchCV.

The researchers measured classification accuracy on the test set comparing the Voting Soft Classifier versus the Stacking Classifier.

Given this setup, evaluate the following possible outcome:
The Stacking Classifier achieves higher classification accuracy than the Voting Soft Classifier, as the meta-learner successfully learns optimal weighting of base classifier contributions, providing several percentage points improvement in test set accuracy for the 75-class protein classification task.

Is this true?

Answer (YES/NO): NO